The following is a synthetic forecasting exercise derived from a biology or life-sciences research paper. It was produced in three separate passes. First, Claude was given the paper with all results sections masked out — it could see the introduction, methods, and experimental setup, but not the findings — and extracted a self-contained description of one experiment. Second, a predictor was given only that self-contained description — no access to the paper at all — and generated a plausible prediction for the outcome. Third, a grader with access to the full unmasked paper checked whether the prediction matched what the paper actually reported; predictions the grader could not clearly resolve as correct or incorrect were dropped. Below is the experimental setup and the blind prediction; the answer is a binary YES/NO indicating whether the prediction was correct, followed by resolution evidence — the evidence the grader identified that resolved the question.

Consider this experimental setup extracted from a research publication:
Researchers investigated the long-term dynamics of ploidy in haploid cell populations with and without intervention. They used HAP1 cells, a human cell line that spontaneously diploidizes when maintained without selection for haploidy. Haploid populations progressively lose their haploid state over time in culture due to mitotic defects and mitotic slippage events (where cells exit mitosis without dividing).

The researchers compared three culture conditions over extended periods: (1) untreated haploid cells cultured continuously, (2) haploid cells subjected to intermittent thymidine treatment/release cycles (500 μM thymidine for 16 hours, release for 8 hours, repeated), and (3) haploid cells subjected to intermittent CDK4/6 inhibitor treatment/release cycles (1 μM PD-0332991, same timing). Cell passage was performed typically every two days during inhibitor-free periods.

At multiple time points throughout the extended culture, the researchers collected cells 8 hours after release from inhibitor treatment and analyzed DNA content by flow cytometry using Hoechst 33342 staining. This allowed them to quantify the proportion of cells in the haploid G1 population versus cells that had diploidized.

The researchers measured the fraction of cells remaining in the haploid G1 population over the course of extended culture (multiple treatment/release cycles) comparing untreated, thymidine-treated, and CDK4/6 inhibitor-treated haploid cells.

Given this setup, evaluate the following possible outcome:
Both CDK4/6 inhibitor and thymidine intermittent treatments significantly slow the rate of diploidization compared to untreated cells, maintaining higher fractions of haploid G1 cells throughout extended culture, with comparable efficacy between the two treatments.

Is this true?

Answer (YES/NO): NO